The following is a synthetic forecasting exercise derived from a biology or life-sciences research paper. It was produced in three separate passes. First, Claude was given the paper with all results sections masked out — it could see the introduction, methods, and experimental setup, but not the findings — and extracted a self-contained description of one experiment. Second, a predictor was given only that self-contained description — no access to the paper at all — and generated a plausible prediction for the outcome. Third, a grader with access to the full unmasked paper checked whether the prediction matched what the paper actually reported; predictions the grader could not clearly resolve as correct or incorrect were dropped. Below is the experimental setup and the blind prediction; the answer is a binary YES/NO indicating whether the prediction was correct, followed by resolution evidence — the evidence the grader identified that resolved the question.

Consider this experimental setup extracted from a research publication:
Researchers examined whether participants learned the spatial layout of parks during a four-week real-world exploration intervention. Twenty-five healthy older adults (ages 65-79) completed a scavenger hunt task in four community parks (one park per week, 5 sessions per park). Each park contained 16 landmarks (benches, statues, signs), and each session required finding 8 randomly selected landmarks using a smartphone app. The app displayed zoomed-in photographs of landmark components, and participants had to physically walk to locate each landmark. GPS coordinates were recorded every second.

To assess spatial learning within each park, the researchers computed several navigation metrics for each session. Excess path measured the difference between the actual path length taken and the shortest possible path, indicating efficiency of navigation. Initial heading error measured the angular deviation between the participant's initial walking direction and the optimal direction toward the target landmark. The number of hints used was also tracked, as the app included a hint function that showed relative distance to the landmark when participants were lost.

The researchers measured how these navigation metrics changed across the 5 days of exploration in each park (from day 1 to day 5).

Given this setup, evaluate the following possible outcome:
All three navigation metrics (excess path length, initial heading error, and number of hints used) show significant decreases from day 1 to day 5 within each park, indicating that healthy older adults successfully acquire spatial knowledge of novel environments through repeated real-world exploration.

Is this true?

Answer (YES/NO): YES